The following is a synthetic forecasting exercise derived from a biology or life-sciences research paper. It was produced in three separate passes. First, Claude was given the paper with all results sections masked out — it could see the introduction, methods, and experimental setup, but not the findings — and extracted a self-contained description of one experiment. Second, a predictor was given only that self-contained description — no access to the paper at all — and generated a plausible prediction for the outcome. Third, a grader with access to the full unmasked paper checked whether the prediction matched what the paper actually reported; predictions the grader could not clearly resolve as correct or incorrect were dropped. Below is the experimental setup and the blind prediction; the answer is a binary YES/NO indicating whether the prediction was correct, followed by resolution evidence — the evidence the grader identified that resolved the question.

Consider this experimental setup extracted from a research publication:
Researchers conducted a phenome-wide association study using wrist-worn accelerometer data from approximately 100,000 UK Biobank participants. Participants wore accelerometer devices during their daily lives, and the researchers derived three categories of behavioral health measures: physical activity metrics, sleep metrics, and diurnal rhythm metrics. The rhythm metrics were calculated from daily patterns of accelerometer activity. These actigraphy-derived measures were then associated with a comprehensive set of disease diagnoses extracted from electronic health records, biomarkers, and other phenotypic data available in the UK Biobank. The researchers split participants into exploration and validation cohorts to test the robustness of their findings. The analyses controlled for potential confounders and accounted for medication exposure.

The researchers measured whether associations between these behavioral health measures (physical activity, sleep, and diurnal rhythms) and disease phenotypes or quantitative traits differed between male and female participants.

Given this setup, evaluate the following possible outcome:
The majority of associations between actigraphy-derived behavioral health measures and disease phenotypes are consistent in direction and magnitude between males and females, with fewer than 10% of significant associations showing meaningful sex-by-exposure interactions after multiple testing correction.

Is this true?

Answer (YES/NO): YES